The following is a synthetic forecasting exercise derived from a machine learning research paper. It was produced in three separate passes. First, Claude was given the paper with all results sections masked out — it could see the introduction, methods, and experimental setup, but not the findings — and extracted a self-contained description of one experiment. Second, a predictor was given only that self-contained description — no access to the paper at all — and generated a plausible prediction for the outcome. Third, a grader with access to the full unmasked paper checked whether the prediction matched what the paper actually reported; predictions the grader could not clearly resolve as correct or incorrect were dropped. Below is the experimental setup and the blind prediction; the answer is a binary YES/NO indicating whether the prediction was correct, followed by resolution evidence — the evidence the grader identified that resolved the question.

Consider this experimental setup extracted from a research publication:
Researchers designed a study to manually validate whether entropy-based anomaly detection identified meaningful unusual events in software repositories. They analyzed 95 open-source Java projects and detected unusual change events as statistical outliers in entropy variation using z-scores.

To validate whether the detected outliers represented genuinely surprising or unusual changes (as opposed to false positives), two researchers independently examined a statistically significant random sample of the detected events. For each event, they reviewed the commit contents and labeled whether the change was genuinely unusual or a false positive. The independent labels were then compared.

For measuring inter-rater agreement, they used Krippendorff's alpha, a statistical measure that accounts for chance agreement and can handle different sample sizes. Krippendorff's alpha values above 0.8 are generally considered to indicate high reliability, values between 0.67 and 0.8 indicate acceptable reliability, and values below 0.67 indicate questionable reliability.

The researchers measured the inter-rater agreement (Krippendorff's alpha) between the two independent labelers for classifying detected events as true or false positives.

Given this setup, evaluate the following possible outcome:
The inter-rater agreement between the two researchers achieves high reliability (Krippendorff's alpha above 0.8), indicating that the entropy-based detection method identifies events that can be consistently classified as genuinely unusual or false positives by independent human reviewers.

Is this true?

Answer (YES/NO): NO